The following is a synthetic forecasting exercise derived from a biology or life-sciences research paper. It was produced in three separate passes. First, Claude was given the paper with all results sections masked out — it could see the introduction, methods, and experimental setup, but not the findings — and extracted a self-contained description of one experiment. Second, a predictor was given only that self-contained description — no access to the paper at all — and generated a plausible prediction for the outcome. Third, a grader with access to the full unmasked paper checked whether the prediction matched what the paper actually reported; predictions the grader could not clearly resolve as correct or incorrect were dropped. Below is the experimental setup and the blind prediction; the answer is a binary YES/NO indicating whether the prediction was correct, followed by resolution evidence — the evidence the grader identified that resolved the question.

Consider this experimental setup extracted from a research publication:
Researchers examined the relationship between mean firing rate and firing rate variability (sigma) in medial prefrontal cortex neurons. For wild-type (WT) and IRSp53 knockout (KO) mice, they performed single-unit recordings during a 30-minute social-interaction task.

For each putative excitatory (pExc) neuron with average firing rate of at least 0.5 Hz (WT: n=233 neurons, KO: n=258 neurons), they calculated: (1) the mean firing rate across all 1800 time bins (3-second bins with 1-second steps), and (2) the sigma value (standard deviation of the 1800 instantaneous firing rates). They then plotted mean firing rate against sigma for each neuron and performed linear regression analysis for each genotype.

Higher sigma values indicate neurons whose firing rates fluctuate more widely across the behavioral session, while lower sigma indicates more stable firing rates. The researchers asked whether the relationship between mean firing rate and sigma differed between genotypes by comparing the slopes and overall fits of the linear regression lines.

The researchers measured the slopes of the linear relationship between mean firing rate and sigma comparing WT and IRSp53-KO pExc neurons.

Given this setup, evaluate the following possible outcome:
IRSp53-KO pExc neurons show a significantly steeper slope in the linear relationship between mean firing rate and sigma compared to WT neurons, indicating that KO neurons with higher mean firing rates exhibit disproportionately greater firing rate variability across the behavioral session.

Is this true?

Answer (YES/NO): NO